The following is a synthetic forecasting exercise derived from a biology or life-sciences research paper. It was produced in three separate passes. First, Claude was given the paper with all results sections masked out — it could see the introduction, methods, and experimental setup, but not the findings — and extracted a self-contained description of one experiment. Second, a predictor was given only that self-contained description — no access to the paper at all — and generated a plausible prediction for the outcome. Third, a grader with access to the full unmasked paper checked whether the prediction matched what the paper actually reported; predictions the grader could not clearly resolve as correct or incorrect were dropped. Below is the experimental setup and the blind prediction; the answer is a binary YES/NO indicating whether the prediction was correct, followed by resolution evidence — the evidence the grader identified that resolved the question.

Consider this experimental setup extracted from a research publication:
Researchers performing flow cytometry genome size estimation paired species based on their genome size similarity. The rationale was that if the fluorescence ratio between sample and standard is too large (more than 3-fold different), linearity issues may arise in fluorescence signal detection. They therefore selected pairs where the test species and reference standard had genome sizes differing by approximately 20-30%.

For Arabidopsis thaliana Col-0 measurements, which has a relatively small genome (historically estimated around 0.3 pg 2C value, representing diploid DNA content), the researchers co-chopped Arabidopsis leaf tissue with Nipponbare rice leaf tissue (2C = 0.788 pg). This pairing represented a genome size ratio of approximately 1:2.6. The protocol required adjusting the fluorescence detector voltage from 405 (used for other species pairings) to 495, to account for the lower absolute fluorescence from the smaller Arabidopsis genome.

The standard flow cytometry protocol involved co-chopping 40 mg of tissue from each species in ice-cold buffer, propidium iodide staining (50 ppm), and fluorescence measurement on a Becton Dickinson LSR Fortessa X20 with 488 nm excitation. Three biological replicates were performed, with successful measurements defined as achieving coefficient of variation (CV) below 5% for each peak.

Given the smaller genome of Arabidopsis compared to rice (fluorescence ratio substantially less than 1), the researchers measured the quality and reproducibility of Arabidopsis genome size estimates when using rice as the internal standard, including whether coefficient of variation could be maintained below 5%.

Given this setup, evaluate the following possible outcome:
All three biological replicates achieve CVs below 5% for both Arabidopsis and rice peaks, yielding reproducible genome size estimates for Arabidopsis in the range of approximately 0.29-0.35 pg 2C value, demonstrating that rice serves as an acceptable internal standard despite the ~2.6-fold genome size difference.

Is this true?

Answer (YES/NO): NO